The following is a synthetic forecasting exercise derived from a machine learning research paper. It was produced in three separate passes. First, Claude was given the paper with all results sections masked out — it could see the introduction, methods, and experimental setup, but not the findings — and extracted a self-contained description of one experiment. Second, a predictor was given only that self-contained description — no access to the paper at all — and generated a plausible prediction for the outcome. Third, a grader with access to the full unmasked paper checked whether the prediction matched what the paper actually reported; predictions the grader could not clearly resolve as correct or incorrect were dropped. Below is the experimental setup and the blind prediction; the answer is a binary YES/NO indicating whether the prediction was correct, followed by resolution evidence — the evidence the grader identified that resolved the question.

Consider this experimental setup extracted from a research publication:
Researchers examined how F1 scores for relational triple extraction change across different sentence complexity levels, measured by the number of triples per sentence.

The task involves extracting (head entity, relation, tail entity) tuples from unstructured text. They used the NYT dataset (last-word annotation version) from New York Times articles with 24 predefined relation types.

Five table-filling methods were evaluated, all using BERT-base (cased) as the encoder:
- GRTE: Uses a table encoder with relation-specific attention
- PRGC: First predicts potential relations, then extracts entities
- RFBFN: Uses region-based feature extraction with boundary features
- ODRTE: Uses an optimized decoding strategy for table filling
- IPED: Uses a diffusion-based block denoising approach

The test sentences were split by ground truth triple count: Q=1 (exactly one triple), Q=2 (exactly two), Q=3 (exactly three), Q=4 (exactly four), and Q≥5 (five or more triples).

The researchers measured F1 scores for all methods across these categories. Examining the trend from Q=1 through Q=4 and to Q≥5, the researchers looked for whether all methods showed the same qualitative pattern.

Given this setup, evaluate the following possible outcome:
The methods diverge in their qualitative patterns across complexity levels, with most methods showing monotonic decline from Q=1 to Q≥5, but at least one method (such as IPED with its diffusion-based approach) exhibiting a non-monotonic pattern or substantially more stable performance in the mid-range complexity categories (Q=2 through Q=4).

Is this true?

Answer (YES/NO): NO